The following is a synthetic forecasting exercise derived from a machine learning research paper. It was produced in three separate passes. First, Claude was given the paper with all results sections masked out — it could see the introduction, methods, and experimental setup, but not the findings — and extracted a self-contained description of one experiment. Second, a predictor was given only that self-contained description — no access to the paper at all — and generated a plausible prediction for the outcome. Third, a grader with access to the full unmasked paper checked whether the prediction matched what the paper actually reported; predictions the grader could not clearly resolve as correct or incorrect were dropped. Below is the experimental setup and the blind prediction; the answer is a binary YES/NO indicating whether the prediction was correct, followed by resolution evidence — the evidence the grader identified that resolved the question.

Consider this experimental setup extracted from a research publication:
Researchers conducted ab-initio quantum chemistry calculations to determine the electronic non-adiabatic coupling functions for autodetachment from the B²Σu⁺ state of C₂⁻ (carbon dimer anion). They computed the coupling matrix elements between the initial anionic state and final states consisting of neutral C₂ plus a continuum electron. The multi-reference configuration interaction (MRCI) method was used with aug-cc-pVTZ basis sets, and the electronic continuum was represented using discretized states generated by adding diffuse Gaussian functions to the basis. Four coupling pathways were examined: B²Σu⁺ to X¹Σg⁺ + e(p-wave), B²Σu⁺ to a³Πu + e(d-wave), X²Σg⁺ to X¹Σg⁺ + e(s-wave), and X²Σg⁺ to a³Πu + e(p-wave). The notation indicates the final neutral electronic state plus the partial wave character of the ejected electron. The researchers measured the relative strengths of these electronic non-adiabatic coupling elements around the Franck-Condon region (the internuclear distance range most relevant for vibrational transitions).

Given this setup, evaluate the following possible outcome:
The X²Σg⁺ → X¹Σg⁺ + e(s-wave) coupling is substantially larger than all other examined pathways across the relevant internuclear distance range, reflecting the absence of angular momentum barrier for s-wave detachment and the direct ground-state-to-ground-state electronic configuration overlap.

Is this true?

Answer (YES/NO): NO